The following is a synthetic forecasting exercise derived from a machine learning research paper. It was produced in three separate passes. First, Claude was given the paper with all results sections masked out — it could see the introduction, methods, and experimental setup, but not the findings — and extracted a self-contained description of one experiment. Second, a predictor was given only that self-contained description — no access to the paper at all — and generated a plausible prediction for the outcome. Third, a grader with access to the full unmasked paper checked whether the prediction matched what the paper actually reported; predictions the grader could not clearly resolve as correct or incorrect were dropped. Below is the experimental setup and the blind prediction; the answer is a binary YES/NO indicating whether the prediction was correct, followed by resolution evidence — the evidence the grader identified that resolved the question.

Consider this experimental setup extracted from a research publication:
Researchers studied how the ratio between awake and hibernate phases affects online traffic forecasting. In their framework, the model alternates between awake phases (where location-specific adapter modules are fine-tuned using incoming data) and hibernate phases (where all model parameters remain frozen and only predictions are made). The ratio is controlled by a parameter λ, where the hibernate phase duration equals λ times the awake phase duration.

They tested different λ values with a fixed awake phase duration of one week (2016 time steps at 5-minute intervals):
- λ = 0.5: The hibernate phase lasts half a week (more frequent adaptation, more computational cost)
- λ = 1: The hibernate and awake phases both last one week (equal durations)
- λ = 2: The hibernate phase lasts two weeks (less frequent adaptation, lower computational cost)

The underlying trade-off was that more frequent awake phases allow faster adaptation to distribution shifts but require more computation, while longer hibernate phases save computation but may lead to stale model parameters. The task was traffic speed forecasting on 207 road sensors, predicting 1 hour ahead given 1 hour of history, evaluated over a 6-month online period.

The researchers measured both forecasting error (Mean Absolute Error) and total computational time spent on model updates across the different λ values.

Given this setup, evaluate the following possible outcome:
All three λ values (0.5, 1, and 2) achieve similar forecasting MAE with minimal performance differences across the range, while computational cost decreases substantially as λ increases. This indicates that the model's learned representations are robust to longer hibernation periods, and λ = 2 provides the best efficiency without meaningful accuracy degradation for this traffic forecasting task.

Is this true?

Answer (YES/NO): NO